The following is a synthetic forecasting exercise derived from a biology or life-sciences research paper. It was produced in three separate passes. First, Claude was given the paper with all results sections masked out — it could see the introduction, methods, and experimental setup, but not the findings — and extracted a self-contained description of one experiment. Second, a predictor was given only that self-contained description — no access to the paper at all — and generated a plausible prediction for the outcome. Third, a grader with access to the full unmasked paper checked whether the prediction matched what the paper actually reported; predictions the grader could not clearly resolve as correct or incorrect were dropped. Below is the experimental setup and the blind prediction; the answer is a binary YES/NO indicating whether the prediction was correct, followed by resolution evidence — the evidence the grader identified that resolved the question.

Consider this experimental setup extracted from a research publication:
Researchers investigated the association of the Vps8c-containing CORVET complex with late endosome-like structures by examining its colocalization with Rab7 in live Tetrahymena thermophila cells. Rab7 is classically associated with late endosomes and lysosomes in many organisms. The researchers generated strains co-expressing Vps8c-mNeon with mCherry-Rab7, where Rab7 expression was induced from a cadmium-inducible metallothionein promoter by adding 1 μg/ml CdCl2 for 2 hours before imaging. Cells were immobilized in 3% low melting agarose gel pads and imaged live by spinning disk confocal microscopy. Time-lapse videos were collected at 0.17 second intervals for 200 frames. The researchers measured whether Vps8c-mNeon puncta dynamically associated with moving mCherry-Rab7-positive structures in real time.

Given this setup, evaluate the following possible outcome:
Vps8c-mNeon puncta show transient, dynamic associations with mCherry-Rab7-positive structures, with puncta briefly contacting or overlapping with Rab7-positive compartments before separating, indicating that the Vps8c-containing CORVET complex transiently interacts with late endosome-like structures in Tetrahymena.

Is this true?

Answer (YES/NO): NO